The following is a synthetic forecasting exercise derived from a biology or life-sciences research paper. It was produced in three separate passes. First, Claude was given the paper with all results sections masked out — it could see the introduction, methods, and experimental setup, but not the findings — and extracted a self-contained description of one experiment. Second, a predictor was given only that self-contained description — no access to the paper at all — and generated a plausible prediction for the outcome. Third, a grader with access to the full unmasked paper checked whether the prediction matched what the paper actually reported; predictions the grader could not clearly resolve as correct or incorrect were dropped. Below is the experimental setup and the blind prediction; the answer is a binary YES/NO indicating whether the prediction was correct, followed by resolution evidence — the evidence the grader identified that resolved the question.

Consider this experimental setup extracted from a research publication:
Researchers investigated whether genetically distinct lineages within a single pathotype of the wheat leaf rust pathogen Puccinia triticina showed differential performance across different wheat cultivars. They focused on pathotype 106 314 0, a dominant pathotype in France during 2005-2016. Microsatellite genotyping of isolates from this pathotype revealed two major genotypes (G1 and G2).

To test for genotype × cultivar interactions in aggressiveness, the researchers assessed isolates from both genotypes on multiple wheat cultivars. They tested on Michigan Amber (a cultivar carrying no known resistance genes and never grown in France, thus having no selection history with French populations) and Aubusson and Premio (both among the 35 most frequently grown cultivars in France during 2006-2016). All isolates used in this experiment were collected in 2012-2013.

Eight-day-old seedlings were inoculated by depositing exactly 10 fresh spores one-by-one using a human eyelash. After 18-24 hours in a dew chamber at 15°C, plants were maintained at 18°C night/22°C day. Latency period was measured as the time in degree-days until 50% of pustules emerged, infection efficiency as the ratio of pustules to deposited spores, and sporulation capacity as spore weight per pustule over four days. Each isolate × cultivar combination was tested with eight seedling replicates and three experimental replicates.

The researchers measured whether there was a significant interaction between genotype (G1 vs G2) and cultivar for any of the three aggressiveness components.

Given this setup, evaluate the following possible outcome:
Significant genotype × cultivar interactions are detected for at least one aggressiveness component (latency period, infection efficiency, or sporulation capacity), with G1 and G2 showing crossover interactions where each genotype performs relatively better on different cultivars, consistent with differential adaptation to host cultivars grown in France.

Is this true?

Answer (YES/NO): NO